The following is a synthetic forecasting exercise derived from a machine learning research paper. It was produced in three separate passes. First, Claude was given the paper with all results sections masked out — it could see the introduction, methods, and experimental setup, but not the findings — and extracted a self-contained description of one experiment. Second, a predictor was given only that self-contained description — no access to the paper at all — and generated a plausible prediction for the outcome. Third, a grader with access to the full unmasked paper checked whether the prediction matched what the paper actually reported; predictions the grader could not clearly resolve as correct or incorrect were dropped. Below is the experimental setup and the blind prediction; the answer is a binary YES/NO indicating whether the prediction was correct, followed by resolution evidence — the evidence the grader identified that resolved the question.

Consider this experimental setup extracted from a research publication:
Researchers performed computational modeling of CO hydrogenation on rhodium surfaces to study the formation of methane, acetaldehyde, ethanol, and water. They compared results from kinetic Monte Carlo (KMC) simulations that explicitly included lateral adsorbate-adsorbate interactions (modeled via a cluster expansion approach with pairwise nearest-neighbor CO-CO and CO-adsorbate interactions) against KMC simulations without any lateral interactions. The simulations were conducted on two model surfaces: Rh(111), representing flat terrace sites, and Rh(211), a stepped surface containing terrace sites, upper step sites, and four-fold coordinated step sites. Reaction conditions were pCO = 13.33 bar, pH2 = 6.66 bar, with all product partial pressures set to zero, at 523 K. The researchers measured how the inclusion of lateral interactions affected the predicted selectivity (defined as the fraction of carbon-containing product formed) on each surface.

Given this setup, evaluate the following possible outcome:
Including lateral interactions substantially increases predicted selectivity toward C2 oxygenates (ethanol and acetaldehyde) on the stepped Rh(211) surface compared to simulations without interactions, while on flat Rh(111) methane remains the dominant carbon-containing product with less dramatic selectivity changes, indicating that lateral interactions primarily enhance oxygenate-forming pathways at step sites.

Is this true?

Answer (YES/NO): NO